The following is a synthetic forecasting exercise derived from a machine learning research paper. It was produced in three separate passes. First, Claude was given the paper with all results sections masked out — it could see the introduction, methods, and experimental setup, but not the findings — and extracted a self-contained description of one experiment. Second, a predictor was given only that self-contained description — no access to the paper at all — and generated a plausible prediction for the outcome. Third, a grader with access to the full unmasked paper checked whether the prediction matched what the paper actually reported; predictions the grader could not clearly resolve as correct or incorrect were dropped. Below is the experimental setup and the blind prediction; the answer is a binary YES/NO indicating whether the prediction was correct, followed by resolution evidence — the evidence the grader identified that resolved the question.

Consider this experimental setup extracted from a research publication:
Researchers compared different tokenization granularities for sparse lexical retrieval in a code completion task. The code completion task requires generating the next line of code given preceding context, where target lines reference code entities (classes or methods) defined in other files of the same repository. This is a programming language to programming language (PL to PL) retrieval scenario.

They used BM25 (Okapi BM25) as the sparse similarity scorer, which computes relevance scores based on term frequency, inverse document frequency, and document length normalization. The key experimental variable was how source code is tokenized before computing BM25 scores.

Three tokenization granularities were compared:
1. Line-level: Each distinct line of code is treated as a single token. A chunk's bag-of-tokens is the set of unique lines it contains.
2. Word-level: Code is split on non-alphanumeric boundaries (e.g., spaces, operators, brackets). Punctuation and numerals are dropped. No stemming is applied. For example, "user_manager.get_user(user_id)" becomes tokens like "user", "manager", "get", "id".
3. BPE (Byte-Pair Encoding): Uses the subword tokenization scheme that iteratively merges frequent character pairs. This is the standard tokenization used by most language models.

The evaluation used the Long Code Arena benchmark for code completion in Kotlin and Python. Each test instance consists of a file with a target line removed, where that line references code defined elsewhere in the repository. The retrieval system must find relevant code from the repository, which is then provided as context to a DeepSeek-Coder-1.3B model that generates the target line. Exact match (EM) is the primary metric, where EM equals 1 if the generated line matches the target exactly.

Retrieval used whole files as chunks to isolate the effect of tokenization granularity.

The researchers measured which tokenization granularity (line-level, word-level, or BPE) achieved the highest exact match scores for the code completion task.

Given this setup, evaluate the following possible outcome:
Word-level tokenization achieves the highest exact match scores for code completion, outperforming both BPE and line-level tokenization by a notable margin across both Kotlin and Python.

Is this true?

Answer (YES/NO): NO